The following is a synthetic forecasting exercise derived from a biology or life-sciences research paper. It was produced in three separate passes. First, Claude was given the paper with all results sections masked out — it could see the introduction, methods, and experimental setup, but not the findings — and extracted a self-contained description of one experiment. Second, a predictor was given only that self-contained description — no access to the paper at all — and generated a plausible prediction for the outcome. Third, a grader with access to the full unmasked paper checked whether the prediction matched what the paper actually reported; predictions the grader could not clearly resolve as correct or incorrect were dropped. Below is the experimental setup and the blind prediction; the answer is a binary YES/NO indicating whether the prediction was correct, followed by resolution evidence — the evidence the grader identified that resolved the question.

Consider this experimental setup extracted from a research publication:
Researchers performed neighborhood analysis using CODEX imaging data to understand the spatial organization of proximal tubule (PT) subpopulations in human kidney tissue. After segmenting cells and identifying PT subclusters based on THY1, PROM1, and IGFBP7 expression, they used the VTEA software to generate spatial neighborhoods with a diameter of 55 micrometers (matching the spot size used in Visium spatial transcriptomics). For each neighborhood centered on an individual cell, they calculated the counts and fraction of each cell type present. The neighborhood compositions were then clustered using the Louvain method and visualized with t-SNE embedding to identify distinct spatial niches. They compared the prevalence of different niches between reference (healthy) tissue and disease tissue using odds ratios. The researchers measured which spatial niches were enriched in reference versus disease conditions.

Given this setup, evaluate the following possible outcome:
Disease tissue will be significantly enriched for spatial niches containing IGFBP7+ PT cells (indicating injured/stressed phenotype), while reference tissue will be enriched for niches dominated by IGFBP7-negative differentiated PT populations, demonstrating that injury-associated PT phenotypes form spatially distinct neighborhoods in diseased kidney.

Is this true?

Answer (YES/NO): NO